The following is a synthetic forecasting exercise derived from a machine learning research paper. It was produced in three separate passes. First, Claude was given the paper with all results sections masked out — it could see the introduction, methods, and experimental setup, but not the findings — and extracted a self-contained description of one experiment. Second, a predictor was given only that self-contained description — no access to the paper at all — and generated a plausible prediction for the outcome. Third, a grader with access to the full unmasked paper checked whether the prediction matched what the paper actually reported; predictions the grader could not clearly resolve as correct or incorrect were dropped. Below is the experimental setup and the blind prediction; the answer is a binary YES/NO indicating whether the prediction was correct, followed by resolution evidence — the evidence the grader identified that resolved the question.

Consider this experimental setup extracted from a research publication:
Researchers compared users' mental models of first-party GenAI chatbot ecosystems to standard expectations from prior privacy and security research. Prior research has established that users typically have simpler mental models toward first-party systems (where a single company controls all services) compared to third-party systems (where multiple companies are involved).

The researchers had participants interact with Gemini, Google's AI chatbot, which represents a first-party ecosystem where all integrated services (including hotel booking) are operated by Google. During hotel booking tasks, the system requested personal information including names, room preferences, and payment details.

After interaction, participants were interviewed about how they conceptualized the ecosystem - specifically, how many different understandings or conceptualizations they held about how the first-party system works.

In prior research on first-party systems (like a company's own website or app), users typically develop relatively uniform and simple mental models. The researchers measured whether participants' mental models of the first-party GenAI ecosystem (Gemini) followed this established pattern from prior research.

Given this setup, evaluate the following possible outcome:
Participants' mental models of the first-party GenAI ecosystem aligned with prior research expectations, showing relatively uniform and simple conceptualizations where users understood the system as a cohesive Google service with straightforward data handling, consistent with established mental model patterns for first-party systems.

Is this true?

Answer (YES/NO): NO